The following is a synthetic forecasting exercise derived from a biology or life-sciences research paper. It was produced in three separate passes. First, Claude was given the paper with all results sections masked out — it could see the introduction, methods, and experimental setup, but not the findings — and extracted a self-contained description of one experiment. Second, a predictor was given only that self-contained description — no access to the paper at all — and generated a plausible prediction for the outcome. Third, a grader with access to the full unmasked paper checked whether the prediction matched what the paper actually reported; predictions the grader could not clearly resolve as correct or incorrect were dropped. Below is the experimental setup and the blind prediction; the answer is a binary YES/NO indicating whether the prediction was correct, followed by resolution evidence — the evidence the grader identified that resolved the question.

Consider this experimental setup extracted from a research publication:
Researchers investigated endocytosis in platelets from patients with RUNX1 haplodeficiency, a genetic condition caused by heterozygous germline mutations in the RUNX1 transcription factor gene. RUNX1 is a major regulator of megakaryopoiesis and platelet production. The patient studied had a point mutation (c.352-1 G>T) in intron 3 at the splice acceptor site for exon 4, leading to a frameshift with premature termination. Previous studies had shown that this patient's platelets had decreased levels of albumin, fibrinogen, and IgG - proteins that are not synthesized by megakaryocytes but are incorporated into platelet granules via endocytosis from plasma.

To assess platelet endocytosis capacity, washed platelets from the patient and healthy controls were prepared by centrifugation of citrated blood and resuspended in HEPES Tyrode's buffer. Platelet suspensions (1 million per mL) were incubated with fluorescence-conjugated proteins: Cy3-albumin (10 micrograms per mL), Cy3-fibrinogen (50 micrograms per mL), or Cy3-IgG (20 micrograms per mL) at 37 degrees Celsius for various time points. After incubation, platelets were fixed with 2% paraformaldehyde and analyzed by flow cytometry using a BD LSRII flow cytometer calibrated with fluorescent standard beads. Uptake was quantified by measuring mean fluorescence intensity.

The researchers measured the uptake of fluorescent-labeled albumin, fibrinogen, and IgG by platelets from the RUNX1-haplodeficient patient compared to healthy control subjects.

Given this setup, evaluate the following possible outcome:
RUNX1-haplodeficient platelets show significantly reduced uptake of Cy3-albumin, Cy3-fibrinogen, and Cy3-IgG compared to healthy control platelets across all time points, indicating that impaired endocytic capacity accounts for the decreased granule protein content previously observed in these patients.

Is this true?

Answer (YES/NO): YES